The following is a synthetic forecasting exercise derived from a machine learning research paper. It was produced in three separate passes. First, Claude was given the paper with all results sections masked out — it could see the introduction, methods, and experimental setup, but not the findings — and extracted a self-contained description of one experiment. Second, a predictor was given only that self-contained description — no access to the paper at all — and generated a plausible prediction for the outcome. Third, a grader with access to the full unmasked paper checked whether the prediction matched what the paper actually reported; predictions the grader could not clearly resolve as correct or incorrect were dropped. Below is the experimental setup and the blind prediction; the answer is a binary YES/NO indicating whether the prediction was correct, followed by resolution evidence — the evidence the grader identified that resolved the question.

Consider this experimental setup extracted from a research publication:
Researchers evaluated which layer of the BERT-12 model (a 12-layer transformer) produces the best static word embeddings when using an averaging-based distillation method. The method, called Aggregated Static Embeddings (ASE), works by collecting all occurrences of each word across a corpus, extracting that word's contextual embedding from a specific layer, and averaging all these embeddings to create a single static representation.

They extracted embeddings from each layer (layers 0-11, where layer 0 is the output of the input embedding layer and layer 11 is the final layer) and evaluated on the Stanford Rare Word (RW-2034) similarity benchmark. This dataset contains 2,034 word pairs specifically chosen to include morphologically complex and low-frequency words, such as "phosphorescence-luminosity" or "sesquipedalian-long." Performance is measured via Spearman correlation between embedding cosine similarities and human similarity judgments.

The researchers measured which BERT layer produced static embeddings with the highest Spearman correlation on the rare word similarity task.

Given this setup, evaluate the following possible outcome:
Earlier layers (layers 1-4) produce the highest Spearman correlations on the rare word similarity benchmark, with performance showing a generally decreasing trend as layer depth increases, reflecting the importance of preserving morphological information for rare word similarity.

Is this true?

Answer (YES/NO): NO